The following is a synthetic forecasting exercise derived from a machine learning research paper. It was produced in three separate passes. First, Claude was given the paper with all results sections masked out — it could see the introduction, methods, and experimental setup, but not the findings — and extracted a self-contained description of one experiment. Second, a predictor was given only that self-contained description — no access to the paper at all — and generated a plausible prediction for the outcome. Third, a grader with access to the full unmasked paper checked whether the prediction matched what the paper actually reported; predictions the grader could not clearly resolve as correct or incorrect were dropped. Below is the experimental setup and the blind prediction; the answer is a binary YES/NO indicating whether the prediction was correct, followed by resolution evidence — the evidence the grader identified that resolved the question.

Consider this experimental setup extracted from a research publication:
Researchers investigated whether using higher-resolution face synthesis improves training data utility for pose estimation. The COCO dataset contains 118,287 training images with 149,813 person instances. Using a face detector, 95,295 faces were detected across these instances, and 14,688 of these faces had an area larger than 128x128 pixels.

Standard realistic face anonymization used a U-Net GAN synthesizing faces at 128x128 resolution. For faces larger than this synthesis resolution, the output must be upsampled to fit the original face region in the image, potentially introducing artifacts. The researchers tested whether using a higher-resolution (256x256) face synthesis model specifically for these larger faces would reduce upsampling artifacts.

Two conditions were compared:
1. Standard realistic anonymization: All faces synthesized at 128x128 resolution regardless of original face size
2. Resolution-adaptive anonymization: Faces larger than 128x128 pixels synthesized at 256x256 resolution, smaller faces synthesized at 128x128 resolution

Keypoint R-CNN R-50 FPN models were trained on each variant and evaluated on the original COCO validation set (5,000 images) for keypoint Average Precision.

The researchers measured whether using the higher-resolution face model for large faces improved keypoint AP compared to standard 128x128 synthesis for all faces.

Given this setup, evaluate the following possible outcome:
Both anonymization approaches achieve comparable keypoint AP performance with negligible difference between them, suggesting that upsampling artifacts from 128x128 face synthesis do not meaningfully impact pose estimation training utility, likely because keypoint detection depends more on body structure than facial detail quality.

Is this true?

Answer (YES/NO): NO